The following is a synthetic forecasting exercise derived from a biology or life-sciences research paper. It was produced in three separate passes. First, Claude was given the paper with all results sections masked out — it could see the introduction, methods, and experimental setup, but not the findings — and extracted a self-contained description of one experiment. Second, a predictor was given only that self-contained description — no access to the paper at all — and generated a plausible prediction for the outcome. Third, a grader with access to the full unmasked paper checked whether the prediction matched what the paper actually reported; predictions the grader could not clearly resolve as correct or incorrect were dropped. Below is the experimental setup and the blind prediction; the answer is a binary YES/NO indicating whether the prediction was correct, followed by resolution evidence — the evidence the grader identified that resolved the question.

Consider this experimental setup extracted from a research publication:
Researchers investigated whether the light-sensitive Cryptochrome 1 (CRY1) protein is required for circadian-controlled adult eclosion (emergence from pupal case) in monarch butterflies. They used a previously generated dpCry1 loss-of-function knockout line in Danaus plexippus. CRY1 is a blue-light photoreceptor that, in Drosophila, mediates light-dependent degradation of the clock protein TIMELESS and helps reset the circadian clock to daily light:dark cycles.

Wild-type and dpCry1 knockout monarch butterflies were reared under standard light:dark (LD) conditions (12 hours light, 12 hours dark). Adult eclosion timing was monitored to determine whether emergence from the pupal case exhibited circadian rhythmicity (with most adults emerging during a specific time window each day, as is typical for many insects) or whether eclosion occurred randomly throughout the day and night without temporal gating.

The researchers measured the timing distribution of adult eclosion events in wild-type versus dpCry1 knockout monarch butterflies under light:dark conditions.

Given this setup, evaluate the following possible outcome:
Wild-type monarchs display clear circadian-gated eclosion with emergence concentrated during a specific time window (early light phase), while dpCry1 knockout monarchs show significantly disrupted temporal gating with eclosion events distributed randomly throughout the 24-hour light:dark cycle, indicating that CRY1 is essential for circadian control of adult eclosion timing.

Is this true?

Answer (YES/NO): YES